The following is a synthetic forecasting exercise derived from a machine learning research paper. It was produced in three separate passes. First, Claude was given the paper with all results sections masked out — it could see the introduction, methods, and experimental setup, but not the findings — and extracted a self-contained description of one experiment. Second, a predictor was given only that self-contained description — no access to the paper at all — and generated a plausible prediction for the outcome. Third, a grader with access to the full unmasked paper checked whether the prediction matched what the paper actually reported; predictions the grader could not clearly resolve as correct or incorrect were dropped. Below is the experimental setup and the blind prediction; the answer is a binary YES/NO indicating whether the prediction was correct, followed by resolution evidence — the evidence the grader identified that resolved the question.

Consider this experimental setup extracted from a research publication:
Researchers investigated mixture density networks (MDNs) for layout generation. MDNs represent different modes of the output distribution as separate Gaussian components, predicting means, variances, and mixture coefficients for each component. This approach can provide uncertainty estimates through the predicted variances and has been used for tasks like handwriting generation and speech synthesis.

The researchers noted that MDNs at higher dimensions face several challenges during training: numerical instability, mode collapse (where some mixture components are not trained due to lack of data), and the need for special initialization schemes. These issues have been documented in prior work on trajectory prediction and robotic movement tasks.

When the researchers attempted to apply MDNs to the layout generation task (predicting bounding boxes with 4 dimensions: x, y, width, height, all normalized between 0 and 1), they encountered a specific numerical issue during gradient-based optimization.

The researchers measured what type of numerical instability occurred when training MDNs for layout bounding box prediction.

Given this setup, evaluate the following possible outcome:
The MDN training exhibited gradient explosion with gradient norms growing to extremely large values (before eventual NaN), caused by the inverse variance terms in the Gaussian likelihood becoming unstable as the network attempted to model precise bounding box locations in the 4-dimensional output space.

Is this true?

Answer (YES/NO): YES